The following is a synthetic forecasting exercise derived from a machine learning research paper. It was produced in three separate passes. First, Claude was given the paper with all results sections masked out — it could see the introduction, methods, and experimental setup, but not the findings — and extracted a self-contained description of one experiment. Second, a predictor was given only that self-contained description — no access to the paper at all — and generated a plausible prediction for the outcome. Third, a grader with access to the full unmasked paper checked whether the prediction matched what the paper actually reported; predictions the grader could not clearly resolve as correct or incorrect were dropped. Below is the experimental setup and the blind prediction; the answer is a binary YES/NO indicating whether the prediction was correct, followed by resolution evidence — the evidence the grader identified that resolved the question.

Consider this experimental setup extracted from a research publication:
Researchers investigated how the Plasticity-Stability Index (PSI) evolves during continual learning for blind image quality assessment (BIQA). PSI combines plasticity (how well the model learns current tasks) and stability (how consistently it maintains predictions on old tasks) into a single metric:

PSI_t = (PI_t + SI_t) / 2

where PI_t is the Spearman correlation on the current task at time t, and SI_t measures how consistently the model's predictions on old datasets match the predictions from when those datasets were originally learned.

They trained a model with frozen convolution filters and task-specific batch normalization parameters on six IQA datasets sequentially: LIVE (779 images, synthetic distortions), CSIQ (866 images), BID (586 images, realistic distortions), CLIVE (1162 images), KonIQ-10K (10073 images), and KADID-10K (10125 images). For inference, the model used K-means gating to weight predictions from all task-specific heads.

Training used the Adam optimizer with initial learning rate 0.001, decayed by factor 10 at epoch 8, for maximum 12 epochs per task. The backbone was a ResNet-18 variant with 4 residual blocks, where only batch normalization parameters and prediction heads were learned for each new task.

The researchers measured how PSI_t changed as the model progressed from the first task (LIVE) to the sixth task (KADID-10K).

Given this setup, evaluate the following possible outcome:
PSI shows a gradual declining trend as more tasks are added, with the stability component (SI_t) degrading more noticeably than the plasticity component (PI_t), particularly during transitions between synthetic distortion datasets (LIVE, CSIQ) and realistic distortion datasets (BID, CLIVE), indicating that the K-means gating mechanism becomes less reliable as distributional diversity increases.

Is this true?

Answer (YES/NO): NO